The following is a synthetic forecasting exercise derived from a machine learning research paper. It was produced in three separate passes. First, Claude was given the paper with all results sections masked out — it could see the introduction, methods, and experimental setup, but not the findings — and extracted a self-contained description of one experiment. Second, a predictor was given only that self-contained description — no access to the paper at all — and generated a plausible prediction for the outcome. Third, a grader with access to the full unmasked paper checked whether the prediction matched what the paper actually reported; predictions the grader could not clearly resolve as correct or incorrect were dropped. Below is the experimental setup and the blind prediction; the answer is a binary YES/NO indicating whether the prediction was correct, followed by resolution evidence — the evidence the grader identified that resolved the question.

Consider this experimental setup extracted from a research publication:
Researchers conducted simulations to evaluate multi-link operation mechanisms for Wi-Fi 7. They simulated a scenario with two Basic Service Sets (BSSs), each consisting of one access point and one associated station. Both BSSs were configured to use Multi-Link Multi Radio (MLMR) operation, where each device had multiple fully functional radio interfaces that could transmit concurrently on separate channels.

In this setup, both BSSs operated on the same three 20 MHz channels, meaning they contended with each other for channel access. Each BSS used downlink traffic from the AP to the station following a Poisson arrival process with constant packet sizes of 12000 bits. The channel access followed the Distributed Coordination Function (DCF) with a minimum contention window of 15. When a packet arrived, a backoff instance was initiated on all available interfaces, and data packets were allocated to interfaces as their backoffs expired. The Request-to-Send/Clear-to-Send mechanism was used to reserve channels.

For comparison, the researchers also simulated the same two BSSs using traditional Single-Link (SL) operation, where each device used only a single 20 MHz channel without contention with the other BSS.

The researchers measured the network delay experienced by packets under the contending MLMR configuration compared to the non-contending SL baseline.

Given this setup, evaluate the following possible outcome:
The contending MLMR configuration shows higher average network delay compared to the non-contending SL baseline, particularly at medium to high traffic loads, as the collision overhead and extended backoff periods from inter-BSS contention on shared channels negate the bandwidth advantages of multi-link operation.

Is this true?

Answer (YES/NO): NO